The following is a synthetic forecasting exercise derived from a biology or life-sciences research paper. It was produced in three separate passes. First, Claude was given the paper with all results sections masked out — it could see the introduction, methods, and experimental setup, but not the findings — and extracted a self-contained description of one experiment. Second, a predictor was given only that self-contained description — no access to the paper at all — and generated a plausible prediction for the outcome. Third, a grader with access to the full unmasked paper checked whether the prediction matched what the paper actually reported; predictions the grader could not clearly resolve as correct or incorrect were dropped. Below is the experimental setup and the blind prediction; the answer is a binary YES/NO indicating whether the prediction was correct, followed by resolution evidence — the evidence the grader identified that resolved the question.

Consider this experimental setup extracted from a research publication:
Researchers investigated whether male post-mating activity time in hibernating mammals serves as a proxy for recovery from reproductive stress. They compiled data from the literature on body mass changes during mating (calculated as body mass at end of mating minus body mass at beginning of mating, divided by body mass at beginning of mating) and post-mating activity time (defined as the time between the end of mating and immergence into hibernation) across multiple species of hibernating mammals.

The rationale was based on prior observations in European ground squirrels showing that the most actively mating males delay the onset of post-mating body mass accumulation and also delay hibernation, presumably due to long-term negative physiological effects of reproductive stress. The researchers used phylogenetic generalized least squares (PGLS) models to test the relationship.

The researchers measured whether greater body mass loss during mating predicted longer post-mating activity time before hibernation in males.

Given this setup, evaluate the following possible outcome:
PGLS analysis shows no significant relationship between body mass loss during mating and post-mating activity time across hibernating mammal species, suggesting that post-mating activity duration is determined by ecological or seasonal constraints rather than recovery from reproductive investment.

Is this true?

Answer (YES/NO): NO